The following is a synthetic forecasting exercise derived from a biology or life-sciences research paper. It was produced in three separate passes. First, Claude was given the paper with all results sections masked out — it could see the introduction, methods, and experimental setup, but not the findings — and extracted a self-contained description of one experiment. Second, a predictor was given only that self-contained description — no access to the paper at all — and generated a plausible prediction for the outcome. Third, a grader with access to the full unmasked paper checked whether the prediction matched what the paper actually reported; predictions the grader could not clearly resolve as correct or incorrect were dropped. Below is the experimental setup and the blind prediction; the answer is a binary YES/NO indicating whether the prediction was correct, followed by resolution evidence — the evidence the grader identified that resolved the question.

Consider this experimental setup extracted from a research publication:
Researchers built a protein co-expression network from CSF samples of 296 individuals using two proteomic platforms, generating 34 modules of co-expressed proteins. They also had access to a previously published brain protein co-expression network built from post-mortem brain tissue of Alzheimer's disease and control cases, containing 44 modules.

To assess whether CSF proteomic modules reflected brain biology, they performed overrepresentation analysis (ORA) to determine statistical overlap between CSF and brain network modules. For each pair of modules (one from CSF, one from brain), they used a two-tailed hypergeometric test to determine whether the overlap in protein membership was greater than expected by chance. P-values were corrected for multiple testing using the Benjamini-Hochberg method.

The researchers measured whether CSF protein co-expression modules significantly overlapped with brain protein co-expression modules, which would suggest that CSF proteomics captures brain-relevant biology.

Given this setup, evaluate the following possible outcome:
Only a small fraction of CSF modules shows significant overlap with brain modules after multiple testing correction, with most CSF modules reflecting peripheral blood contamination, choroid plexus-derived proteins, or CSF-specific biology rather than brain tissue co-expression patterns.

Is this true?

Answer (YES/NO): NO